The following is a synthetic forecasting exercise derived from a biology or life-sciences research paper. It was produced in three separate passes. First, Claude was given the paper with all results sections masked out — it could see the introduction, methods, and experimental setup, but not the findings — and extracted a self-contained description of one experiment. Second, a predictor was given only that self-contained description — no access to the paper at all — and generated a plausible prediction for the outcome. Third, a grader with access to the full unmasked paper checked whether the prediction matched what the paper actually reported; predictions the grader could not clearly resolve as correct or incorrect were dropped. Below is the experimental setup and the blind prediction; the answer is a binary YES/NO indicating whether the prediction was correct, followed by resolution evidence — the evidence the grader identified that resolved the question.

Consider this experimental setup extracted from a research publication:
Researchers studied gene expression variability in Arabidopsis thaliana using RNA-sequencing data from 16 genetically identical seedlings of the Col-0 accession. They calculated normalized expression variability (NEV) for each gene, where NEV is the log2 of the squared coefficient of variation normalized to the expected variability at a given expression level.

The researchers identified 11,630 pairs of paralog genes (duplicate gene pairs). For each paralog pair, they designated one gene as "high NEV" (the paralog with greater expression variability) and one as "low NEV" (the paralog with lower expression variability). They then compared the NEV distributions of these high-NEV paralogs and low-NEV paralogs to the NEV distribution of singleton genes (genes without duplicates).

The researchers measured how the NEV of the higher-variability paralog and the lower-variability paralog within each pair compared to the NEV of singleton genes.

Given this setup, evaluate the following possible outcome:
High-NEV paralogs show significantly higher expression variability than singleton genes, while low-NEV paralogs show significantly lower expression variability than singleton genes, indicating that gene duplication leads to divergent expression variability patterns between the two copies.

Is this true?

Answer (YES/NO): YES